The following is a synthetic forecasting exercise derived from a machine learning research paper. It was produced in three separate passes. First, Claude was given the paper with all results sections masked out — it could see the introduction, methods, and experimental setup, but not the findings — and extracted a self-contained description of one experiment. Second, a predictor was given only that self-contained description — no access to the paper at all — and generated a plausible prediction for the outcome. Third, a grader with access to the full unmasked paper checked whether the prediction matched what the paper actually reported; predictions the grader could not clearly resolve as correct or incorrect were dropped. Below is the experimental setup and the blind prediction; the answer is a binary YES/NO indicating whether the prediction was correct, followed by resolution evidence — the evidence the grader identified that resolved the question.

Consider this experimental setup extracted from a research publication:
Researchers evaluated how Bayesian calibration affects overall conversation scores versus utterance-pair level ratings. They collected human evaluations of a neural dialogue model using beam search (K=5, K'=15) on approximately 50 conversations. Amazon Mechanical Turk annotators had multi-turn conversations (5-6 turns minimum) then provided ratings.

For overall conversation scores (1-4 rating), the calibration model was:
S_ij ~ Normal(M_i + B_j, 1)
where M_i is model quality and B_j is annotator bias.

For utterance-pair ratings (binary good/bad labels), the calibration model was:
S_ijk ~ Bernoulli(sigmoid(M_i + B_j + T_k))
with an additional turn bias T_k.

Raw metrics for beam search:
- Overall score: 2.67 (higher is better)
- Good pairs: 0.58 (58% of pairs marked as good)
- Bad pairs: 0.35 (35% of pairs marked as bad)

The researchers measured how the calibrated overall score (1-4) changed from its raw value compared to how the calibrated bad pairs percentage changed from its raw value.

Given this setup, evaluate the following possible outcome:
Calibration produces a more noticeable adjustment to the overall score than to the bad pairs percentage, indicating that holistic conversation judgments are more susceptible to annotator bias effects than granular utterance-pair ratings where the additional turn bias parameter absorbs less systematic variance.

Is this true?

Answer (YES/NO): NO